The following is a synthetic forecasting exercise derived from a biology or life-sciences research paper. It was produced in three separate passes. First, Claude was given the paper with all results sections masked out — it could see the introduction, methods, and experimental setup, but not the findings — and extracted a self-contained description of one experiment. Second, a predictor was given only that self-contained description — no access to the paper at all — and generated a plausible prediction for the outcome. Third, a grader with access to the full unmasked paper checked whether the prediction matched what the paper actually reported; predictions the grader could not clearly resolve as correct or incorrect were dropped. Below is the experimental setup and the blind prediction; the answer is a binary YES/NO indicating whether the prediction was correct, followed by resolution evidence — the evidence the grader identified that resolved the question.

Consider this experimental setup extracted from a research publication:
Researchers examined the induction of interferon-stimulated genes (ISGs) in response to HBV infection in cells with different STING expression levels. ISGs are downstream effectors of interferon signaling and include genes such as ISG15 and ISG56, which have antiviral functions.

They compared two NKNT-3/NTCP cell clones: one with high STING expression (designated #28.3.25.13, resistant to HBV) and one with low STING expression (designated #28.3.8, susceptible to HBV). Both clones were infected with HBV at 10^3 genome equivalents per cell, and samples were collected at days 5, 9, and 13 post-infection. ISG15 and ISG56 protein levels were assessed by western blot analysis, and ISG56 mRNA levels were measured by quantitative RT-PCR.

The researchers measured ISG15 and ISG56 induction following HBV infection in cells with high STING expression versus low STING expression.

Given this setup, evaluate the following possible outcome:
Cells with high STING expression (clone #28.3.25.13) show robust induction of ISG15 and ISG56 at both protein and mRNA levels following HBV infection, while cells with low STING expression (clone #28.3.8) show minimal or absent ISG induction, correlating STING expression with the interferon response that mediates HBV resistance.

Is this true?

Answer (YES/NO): YES